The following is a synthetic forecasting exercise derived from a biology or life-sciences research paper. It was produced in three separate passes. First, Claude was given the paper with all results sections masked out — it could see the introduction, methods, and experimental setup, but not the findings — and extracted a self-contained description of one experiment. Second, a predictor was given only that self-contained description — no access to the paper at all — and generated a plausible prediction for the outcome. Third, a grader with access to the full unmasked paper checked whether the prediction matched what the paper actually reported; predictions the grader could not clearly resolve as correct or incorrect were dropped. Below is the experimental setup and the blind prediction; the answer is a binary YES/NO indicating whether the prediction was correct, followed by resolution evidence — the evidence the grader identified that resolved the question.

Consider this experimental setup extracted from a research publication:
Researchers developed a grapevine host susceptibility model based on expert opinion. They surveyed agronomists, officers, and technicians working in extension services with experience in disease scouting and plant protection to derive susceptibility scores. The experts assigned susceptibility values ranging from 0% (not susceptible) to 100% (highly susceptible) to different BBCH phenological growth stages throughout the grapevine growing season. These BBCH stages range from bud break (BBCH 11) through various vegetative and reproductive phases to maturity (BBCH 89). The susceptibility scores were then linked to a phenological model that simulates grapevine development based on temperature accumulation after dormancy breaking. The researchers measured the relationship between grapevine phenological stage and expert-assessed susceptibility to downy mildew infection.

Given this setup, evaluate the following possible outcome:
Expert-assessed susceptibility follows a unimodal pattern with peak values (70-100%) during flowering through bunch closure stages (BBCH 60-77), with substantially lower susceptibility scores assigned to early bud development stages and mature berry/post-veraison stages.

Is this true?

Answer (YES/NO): NO